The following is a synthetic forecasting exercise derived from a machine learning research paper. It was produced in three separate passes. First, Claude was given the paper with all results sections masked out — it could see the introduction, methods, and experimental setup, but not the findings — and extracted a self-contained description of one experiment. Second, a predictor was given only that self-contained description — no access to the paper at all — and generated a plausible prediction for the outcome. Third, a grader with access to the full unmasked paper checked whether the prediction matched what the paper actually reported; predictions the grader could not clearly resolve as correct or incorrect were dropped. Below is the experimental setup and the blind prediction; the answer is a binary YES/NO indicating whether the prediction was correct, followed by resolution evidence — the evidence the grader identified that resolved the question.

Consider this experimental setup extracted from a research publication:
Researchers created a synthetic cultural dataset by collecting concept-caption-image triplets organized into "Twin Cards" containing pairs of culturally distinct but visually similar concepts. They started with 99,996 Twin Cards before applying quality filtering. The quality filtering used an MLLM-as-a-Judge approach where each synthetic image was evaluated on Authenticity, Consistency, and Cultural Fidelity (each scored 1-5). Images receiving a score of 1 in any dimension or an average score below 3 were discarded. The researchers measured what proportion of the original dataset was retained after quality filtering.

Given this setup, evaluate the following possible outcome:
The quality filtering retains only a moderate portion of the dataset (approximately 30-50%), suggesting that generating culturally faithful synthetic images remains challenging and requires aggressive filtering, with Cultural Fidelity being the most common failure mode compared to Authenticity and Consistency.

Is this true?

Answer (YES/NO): NO